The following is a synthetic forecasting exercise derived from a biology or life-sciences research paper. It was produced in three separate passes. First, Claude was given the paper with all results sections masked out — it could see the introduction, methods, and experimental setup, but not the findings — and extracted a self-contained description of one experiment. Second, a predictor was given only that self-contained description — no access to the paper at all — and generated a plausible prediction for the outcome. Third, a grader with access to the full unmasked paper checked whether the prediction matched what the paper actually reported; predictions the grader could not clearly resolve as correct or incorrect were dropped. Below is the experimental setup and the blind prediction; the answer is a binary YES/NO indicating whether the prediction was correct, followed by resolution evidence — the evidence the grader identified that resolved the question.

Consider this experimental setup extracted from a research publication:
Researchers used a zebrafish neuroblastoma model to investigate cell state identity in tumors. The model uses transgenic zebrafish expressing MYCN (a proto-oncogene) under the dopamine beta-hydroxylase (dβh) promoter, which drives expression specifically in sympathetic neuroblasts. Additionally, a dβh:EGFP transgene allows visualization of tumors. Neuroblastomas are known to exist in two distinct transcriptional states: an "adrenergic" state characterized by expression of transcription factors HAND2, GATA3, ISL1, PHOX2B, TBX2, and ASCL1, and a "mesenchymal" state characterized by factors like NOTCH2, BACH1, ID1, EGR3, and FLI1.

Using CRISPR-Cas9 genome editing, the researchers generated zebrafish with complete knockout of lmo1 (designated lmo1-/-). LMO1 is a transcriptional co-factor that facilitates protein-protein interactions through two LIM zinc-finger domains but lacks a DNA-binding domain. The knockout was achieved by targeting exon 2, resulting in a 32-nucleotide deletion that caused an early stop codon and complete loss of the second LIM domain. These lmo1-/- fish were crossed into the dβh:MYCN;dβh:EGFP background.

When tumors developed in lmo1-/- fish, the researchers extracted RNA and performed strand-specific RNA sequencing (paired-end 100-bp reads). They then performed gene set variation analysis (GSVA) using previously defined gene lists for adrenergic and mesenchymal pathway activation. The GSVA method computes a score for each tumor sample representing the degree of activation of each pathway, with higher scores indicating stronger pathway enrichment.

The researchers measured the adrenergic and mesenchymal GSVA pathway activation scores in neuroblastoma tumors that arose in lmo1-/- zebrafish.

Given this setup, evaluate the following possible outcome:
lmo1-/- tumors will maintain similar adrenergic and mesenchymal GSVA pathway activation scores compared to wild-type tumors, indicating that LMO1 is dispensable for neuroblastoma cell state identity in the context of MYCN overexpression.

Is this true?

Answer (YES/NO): NO